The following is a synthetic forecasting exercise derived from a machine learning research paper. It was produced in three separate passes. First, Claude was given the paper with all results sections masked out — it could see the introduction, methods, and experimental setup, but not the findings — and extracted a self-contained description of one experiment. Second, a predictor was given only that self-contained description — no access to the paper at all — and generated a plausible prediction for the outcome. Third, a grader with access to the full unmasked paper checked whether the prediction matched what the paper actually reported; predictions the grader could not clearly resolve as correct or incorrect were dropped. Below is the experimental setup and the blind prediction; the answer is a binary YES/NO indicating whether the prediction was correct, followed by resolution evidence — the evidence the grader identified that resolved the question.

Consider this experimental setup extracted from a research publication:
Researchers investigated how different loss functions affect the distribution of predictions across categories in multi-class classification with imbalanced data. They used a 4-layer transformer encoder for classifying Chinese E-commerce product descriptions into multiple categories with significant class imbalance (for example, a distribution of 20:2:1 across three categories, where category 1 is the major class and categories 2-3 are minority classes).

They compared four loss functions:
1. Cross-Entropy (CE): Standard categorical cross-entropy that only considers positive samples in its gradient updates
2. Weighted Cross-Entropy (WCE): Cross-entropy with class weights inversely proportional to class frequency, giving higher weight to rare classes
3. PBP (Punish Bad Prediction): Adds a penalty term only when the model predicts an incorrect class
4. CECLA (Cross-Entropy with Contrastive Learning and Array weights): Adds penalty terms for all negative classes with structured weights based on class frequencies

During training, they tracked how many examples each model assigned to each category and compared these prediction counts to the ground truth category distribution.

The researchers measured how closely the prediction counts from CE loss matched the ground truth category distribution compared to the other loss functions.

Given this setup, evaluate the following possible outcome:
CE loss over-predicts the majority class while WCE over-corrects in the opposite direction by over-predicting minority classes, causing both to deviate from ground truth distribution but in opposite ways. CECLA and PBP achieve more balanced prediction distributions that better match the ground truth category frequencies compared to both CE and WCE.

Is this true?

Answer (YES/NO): NO